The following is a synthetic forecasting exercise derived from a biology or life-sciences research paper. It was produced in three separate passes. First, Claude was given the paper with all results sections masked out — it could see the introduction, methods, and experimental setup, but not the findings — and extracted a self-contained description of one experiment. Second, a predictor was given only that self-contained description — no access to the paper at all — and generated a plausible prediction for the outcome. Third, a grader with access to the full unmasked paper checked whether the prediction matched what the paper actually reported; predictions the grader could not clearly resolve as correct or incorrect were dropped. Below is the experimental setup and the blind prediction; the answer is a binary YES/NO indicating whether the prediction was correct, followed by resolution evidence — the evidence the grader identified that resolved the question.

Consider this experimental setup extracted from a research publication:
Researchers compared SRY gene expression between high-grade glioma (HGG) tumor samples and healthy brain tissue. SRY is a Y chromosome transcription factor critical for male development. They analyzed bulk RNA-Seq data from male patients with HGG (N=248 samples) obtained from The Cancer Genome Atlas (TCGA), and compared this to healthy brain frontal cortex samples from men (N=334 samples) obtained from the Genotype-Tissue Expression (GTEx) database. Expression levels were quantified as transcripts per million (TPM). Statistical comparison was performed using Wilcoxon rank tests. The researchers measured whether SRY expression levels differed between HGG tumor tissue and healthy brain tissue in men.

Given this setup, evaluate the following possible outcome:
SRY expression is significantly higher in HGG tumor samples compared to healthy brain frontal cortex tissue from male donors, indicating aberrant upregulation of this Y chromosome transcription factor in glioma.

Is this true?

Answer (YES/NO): YES